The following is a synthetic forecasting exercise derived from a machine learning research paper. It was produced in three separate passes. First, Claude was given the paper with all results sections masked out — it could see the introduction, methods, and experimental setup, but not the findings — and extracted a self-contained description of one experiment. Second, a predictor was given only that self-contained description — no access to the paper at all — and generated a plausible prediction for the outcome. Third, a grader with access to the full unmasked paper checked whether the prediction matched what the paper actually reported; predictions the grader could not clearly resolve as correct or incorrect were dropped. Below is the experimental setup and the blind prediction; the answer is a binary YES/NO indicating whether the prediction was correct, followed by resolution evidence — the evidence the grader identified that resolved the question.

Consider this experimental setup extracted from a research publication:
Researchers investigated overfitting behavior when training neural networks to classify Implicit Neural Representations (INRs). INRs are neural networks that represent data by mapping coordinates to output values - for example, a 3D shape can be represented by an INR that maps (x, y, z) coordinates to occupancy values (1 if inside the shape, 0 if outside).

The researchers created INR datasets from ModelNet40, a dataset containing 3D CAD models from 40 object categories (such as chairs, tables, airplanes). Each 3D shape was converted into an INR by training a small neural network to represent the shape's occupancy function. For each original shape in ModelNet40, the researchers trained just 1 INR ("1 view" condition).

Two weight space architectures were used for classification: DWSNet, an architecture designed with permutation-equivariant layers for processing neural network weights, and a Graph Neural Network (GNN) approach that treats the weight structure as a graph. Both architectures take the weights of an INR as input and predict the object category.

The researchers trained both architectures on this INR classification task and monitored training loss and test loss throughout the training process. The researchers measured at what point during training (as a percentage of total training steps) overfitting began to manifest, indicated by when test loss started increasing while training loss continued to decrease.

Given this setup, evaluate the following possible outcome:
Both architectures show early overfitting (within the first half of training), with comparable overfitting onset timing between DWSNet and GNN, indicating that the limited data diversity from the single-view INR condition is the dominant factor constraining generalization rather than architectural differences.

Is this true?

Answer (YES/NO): YES